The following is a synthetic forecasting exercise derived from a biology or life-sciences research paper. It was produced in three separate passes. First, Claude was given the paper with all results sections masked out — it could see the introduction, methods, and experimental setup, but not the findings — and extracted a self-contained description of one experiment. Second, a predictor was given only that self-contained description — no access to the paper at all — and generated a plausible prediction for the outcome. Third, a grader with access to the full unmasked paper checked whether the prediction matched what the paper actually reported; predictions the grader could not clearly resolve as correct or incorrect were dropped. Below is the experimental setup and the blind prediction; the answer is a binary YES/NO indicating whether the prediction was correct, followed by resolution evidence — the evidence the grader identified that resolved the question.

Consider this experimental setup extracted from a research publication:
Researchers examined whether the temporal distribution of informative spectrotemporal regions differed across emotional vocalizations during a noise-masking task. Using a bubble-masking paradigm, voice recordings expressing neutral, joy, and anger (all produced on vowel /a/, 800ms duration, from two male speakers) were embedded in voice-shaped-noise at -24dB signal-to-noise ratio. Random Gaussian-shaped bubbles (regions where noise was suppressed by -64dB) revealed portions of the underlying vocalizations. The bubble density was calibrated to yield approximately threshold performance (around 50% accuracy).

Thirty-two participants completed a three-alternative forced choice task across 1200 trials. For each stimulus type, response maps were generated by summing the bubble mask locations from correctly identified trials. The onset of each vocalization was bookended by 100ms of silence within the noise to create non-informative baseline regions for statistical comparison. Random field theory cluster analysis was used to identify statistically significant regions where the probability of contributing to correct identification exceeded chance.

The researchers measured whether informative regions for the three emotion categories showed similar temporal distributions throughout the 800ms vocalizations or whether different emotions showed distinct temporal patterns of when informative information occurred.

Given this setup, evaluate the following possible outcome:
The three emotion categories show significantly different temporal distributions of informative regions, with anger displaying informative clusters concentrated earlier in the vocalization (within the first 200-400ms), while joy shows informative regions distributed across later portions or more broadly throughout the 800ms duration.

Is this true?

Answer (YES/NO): NO